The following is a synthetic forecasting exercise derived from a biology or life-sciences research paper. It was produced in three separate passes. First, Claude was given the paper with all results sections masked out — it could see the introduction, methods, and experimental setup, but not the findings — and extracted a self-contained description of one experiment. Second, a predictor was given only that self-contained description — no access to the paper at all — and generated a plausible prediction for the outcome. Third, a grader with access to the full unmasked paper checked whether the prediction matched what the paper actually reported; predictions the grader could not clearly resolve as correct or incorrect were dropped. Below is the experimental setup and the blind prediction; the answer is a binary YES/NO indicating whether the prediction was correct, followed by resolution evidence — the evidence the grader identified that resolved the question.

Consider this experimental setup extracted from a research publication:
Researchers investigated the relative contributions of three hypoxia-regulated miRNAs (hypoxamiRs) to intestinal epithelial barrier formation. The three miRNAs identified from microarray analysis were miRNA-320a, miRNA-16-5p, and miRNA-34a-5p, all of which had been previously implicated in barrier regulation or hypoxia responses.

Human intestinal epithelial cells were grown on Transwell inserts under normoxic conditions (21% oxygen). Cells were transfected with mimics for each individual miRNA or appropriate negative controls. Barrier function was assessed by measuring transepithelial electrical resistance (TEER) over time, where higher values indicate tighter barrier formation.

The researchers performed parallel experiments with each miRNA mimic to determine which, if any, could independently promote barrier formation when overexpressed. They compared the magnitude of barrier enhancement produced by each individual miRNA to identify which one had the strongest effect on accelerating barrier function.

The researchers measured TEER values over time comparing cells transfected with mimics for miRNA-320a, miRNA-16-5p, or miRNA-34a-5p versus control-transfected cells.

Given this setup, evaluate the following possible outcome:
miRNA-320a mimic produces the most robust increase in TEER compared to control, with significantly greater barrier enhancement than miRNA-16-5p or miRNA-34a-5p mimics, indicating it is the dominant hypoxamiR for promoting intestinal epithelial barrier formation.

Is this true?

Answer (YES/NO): YES